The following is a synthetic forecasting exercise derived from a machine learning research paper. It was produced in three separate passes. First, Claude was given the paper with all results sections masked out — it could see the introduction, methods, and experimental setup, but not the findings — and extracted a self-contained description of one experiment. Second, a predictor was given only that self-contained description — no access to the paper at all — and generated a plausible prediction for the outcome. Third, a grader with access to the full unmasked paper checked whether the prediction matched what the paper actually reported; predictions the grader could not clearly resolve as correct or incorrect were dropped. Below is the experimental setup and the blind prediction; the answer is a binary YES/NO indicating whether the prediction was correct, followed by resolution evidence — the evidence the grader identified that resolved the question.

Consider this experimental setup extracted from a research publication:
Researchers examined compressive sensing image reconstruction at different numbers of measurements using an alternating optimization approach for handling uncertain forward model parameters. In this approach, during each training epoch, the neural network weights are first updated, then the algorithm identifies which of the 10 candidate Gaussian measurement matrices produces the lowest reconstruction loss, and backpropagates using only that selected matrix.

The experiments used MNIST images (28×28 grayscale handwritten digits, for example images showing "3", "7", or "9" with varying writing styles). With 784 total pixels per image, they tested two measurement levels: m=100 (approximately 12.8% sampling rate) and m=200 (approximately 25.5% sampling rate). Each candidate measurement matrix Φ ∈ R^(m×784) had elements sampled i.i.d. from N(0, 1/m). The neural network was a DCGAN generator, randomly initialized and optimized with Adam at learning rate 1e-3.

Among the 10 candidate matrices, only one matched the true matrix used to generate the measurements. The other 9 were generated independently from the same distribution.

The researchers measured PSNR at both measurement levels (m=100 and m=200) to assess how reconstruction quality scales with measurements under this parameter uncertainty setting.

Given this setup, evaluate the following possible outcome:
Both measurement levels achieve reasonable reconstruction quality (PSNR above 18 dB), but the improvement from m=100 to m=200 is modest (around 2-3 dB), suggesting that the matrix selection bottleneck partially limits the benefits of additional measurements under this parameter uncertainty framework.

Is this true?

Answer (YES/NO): NO